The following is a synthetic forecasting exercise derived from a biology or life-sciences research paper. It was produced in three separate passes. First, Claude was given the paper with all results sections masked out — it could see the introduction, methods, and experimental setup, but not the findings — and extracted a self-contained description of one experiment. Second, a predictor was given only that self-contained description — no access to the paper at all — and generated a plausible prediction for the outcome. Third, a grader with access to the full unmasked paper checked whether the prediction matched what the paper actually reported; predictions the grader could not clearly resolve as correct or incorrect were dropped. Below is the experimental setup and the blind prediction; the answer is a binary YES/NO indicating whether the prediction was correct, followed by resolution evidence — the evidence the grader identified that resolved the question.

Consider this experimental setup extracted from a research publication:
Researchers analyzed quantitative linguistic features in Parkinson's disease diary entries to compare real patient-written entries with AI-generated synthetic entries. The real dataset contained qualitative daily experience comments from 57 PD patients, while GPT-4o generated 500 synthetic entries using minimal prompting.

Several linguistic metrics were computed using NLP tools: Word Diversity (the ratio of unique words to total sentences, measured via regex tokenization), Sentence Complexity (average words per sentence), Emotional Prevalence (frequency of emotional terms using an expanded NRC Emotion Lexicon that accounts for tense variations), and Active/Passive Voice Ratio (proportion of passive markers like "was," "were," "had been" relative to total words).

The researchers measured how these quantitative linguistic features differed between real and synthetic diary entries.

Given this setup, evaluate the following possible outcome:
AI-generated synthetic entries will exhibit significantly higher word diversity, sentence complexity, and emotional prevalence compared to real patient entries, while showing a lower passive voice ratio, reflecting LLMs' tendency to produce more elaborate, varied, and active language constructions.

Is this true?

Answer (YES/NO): NO